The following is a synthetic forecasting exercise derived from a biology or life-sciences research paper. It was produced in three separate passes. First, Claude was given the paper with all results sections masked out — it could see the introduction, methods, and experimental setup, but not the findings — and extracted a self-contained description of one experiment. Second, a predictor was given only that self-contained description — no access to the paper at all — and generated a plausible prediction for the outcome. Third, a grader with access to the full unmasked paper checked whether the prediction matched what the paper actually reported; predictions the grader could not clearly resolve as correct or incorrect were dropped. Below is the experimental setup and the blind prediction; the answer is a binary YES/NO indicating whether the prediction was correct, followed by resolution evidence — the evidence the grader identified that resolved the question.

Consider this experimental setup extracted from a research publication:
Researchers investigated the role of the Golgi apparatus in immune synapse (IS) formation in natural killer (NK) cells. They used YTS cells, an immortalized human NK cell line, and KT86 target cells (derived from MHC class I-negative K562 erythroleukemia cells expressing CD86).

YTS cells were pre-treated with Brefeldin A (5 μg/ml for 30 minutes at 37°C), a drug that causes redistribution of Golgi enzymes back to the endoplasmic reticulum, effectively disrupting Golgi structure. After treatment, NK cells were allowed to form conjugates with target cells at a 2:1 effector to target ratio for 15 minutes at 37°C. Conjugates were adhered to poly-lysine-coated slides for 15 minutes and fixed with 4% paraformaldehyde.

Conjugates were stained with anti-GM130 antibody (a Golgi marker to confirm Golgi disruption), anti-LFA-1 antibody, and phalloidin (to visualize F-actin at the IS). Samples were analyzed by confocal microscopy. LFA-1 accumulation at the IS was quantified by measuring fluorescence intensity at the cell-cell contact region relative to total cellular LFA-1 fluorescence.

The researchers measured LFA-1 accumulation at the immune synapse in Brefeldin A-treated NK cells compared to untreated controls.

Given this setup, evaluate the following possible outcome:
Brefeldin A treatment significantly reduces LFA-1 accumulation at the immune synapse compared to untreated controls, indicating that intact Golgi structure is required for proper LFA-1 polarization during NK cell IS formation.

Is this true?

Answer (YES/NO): YES